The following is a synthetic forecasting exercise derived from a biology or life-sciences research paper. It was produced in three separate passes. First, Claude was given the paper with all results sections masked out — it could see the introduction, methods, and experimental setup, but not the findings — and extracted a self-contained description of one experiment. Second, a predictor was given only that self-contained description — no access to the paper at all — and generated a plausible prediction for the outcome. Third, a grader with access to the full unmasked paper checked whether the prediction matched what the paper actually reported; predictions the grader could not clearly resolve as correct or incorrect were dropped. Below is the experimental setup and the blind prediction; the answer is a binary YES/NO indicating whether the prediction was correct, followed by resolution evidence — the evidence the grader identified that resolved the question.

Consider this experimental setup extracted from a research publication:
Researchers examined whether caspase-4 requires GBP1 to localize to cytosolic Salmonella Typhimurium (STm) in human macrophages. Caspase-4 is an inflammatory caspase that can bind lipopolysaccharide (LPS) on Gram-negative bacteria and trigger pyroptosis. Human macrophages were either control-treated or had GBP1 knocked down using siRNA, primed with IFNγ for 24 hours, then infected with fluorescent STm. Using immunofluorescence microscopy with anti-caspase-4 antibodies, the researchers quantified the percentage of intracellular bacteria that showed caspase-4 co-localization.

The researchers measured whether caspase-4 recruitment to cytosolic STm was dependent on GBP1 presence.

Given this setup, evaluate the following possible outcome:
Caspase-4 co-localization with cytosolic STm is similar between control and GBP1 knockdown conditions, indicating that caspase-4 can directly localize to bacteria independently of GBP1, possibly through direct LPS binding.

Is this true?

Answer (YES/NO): NO